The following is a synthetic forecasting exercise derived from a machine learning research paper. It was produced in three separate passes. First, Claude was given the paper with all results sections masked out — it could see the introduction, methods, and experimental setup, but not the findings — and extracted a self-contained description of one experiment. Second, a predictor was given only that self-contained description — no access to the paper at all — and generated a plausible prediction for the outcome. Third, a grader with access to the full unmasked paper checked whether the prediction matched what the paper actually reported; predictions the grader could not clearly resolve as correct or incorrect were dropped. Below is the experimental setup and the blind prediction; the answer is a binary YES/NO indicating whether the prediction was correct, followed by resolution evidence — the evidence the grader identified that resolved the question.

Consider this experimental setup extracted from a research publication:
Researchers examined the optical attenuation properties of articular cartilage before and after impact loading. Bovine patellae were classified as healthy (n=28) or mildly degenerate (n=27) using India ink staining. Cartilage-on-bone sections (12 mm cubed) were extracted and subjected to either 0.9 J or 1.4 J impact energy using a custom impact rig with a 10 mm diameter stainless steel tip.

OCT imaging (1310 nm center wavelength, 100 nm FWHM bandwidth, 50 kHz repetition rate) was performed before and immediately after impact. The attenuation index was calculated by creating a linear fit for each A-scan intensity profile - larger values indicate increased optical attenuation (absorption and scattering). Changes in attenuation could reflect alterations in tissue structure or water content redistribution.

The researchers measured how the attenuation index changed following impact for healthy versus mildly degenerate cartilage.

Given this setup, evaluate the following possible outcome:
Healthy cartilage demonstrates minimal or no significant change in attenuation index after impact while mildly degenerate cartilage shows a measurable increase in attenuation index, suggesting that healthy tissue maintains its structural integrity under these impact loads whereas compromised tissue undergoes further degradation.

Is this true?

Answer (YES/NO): NO